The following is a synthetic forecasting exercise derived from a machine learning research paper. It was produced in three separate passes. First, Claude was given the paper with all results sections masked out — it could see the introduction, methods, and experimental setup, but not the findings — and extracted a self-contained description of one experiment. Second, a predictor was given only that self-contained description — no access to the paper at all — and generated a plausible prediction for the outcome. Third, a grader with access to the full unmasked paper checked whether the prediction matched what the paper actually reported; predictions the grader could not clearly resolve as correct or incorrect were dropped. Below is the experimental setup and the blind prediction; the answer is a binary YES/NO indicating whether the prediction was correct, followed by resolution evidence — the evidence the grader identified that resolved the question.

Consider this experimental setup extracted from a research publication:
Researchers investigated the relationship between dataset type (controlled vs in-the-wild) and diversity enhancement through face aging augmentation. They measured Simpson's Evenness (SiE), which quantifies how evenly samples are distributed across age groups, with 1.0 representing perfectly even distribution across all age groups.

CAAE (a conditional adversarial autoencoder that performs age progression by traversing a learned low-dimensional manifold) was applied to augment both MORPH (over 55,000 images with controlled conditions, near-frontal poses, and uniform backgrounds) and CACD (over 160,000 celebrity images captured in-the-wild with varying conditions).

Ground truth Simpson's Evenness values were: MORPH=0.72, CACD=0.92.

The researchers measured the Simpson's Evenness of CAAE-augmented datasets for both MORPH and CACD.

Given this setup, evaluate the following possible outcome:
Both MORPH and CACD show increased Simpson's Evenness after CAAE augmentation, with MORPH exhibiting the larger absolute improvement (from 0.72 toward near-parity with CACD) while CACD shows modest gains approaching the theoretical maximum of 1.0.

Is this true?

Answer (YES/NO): NO